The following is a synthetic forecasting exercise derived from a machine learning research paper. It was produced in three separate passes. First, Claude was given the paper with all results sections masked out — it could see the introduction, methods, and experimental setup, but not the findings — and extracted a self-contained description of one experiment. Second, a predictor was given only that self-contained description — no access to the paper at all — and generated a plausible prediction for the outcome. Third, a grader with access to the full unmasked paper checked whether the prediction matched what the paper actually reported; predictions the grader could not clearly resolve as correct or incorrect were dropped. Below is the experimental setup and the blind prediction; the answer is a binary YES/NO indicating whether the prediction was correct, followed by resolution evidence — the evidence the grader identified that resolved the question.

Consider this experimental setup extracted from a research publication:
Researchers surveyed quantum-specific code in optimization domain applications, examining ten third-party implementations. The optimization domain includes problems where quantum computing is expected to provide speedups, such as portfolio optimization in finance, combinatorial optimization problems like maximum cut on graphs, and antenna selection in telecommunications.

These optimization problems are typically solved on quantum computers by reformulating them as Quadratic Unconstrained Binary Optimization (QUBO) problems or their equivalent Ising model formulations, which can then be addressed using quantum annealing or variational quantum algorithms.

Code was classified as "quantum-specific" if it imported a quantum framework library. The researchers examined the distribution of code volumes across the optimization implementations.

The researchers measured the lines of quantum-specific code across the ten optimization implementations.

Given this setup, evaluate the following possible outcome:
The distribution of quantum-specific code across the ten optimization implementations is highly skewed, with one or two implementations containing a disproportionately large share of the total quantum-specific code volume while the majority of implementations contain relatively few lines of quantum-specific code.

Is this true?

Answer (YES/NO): NO